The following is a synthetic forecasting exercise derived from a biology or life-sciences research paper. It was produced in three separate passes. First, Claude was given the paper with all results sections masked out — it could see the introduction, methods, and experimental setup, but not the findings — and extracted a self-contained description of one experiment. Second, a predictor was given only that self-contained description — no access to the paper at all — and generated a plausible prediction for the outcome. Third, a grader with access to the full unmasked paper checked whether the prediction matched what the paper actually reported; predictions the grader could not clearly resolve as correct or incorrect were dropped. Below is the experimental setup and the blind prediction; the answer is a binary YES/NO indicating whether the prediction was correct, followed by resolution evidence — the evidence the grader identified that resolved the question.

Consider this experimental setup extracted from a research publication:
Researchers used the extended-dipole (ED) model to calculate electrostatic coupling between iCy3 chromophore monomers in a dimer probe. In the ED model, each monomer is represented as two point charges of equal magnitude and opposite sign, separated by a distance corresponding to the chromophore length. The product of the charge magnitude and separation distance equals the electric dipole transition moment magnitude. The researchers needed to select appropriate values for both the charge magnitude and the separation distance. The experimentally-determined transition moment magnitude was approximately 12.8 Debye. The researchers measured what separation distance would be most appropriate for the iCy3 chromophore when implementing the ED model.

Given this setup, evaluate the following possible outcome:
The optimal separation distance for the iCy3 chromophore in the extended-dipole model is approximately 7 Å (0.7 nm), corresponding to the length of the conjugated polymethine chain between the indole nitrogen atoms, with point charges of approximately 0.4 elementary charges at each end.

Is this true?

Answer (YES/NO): YES